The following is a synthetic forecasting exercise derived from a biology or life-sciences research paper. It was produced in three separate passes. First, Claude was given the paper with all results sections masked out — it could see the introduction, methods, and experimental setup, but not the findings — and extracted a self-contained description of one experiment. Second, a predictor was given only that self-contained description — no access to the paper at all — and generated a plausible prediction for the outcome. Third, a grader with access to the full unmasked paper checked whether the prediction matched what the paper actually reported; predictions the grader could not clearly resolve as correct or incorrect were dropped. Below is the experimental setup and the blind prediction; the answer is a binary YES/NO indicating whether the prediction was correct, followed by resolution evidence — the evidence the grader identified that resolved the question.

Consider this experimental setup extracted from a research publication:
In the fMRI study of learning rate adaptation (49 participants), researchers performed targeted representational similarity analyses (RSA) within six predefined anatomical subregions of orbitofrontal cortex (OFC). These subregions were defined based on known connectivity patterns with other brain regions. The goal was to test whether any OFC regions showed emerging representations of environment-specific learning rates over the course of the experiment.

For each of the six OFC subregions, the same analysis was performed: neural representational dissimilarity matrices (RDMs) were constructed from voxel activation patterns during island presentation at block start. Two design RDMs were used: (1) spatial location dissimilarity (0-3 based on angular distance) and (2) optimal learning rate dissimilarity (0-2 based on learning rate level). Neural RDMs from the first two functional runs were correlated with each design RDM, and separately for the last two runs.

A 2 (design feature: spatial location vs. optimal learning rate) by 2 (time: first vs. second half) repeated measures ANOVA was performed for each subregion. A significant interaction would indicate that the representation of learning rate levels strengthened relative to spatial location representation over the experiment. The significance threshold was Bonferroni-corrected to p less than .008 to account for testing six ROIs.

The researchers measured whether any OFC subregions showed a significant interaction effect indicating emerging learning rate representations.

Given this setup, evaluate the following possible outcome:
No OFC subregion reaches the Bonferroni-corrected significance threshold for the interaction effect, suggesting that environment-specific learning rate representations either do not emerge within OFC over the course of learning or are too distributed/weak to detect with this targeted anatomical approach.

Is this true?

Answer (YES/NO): NO